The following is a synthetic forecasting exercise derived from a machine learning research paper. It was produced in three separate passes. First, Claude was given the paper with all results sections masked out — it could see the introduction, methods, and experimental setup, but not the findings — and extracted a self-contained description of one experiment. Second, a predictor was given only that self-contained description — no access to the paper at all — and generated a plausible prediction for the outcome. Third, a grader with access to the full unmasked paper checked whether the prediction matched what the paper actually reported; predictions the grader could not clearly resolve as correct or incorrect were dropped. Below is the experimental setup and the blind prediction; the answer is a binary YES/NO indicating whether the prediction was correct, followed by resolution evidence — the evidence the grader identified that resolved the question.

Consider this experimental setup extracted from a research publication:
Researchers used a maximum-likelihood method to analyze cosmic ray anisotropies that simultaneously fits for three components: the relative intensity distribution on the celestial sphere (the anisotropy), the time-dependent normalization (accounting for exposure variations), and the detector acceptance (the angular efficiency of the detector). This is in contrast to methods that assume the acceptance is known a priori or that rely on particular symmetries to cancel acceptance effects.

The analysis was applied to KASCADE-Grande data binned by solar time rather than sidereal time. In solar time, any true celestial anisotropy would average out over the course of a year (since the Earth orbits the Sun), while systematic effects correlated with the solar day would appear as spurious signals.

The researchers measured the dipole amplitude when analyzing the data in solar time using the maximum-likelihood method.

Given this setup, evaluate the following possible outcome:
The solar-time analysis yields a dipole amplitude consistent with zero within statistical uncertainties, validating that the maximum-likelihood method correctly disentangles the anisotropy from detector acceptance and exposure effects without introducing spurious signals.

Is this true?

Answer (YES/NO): YES